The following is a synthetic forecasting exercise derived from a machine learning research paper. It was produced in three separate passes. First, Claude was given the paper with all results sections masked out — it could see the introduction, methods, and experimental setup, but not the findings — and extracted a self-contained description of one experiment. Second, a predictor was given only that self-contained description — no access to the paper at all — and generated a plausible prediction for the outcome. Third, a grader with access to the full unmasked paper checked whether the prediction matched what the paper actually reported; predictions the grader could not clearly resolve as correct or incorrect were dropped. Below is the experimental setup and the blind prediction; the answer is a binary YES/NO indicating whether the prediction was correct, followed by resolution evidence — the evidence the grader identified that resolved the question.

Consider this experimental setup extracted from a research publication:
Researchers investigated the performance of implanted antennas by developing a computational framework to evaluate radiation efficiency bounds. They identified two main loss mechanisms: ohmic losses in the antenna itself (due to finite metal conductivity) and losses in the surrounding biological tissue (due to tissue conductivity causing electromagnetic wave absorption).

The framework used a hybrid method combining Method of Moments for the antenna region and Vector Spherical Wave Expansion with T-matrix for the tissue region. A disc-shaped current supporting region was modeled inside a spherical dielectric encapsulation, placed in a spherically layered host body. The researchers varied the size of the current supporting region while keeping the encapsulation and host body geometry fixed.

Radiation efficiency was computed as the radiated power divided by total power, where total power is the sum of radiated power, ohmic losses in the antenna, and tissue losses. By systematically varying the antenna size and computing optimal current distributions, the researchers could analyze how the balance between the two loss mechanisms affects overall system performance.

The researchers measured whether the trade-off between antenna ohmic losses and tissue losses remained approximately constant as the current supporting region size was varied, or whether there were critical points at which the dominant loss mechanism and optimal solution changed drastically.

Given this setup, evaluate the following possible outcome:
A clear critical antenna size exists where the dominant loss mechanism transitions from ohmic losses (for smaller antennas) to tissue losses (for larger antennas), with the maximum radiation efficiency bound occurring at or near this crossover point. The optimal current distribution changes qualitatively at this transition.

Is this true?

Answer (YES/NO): NO